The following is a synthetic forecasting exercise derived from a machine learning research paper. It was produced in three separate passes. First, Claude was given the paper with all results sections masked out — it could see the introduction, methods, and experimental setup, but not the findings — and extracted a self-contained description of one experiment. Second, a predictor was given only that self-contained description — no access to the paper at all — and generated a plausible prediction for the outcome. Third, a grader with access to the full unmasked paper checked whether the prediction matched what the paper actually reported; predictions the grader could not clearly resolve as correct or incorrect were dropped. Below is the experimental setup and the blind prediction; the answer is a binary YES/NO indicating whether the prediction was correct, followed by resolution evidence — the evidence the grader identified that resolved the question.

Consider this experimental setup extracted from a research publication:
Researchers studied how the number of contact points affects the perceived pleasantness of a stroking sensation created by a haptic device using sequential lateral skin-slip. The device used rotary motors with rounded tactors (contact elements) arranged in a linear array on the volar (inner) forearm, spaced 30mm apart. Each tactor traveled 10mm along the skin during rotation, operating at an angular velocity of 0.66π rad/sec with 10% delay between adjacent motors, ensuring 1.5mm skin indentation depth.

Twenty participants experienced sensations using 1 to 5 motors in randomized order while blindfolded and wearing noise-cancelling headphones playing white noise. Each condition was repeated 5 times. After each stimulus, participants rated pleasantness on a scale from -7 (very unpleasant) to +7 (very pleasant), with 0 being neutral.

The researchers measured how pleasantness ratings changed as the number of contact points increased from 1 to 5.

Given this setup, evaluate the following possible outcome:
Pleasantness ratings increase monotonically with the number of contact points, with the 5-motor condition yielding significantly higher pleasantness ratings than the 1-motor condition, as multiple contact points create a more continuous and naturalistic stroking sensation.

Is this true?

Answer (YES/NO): NO